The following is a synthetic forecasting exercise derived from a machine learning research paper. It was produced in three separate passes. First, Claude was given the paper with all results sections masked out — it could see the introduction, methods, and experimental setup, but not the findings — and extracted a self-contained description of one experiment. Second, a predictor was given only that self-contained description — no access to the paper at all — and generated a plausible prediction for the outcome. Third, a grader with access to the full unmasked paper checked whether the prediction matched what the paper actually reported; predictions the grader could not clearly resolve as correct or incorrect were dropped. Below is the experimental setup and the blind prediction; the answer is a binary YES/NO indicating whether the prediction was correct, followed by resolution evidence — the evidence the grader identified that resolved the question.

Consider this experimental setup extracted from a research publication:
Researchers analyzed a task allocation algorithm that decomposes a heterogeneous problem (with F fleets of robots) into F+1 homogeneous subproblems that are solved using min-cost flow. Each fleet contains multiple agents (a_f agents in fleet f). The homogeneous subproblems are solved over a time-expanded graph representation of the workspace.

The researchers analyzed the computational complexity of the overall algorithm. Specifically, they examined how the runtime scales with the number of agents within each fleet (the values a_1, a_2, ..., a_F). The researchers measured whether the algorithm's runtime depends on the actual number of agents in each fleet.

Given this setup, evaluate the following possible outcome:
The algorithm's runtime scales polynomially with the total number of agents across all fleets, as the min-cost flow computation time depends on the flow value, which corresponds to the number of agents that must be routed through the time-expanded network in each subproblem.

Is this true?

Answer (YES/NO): NO